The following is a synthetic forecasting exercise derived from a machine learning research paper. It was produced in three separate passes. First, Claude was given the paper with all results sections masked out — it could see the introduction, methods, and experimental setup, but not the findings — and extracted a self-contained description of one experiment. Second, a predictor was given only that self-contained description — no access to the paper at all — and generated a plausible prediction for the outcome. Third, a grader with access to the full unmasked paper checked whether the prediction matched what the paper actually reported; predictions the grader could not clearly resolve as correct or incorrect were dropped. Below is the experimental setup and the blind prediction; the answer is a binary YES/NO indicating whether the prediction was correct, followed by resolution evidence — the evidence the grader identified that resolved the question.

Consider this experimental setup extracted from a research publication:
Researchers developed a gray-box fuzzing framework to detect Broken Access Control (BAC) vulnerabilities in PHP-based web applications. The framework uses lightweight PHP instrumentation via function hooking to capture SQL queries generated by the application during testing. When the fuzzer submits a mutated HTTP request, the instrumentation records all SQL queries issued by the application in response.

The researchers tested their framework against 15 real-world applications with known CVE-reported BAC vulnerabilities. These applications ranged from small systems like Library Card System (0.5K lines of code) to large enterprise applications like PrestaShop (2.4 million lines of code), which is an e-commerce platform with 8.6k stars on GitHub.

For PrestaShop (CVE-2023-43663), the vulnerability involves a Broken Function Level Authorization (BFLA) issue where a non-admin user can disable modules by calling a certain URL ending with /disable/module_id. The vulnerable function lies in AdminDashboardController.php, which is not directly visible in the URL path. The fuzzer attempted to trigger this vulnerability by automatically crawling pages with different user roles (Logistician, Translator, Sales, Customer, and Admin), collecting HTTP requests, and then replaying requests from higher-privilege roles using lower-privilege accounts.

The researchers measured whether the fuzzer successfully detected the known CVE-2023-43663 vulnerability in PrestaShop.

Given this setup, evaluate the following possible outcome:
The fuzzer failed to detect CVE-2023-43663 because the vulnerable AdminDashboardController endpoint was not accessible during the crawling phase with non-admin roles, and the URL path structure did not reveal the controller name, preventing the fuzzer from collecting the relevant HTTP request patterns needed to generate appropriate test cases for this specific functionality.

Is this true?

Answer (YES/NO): NO